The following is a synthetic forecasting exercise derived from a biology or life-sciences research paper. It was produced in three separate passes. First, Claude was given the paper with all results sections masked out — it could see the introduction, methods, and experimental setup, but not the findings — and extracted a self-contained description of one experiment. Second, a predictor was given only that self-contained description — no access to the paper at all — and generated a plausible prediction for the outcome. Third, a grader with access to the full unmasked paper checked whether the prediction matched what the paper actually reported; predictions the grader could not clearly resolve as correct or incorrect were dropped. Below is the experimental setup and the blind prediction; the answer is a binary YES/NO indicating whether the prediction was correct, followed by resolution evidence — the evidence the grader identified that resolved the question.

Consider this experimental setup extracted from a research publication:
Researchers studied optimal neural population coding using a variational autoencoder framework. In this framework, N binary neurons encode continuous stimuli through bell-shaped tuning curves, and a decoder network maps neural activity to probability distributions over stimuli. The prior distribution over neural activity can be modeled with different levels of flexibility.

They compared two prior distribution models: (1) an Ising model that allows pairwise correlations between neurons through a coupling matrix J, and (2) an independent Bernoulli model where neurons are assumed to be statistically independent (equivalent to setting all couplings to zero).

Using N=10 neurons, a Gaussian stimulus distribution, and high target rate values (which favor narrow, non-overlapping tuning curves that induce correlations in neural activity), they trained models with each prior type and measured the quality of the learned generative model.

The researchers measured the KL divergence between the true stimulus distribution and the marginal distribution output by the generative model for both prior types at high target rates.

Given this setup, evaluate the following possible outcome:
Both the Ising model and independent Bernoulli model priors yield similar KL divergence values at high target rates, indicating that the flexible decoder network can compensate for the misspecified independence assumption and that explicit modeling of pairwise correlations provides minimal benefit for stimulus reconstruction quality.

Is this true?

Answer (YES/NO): NO